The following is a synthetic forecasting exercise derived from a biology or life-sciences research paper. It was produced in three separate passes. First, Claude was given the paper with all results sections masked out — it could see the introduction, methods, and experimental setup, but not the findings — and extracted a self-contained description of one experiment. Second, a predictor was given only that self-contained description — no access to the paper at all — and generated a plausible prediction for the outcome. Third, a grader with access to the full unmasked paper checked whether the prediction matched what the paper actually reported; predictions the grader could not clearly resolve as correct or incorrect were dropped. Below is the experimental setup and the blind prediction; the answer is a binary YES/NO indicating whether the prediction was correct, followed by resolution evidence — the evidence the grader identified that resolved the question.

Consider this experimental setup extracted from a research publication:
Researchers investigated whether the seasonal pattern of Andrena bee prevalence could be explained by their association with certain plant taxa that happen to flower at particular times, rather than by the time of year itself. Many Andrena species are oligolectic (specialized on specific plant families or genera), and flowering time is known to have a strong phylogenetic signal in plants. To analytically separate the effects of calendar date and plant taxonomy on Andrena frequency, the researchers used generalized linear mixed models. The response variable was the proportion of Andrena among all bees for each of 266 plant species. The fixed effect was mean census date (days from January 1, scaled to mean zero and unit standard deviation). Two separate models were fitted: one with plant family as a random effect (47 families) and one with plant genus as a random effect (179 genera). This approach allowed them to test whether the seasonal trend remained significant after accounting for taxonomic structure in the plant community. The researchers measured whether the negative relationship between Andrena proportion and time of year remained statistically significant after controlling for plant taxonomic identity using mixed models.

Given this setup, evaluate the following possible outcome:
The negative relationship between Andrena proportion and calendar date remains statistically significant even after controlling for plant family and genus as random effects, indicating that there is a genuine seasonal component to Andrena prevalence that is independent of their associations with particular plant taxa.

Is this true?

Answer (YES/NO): YES